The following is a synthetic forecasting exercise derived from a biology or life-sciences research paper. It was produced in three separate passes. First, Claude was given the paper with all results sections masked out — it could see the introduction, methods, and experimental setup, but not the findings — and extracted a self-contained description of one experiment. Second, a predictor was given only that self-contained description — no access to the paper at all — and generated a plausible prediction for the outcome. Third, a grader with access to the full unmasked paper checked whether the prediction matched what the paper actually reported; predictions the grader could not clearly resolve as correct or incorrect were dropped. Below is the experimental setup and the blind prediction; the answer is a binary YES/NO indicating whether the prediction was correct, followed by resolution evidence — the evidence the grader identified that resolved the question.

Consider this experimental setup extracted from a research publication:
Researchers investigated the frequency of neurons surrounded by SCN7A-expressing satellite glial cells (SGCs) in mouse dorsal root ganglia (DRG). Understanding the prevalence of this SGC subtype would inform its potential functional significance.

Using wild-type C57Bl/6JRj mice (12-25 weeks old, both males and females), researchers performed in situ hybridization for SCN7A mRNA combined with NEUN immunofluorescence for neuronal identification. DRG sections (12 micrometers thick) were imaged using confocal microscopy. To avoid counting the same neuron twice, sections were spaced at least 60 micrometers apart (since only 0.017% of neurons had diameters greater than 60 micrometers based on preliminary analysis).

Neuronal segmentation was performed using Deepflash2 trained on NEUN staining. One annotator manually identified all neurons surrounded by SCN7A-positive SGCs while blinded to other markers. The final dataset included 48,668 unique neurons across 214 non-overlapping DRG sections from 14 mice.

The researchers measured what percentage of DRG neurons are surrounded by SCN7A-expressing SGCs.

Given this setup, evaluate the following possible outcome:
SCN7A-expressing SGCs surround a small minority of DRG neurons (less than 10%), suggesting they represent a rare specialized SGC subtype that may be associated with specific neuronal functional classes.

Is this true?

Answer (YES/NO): YES